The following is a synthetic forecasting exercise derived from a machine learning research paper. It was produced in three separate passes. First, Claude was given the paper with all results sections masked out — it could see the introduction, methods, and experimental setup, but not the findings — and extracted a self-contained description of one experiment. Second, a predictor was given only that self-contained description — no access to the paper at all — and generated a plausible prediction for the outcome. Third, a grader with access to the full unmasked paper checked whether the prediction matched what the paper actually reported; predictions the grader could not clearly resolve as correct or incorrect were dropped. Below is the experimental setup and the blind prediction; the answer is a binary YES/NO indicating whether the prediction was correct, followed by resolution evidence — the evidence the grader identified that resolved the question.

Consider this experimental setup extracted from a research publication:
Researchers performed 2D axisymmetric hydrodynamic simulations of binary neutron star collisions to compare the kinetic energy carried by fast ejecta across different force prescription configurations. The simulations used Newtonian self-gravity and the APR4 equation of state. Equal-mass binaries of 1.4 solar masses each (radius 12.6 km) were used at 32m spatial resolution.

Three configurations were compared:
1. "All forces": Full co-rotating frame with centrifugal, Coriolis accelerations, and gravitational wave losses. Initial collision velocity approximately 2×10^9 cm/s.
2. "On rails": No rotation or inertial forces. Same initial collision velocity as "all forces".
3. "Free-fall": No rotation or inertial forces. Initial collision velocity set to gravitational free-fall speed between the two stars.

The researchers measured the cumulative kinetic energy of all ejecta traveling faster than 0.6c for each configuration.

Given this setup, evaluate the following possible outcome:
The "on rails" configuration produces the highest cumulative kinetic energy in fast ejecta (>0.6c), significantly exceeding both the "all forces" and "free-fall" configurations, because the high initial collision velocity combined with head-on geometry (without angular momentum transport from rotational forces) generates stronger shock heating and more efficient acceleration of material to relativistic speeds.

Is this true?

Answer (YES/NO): NO